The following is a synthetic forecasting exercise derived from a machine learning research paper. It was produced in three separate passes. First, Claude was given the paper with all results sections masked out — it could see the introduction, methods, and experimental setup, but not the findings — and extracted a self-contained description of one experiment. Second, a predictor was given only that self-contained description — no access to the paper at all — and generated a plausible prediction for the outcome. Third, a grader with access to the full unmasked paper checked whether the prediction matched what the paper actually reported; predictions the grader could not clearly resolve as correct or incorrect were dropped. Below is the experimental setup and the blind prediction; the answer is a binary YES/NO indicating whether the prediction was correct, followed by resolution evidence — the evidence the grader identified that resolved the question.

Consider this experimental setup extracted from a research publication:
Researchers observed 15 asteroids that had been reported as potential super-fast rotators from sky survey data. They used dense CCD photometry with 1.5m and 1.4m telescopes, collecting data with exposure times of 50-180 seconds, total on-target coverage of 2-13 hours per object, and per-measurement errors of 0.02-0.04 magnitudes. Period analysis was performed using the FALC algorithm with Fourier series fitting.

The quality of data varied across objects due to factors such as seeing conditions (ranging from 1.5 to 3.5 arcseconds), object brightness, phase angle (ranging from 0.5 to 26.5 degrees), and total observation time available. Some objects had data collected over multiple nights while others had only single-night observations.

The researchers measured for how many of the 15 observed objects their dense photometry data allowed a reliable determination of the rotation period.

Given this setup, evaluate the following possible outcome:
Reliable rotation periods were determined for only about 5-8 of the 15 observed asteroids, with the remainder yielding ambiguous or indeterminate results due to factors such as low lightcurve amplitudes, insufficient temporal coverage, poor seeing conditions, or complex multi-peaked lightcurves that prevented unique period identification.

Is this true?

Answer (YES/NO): NO